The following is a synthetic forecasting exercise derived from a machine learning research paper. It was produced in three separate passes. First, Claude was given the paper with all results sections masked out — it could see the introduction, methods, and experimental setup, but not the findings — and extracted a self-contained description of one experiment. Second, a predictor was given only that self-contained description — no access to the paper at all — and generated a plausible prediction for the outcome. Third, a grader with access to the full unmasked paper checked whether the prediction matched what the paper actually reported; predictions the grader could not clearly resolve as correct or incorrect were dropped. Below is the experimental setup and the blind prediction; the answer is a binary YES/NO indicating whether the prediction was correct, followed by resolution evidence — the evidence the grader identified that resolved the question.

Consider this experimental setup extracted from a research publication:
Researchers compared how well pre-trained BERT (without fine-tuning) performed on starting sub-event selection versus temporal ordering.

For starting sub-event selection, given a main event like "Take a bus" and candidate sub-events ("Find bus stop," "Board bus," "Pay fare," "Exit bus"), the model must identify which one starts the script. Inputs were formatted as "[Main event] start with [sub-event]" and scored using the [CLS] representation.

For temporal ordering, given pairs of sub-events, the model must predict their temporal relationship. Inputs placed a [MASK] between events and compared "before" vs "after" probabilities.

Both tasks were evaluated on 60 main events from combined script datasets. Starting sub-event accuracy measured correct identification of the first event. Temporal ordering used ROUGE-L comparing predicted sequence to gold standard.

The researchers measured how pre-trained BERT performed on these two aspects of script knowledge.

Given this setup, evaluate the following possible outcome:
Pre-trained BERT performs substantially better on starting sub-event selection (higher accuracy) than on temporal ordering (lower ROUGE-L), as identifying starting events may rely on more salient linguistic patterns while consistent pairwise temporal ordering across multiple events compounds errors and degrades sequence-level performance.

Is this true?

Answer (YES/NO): NO